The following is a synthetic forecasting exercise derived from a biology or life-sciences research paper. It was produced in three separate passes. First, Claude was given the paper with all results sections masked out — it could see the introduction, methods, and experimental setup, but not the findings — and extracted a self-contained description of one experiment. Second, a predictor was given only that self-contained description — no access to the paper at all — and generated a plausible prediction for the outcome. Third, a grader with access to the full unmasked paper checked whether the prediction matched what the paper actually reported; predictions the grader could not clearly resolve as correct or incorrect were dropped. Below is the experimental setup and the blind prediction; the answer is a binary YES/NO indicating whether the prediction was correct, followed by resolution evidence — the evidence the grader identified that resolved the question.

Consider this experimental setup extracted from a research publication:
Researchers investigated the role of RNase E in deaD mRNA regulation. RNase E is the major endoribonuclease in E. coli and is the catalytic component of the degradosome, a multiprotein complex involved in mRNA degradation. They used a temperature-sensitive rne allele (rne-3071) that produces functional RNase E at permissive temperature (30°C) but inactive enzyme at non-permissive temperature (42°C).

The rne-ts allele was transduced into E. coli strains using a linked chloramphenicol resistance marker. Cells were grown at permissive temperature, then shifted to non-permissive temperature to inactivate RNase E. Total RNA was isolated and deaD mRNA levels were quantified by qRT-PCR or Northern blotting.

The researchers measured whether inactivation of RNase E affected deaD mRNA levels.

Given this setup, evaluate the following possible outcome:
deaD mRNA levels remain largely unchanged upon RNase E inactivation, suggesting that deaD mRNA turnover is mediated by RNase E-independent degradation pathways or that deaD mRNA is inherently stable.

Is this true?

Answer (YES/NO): NO